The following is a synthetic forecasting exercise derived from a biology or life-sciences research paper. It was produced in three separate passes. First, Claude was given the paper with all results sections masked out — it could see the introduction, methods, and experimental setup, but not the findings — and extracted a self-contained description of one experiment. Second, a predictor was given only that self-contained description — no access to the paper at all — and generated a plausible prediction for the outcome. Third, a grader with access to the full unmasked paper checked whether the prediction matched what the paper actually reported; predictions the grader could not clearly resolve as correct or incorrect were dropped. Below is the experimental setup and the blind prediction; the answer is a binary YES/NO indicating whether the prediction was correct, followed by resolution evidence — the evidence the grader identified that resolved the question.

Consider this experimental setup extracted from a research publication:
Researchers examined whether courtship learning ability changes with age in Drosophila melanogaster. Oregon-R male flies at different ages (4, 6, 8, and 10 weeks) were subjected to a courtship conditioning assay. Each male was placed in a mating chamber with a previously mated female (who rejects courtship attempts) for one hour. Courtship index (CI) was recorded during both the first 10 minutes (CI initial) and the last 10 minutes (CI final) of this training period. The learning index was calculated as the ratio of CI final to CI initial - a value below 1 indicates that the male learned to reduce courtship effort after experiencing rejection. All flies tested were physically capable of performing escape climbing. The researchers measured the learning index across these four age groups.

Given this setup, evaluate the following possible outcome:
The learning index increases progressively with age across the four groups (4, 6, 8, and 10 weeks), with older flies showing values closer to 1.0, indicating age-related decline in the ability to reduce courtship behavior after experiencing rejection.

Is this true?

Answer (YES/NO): NO